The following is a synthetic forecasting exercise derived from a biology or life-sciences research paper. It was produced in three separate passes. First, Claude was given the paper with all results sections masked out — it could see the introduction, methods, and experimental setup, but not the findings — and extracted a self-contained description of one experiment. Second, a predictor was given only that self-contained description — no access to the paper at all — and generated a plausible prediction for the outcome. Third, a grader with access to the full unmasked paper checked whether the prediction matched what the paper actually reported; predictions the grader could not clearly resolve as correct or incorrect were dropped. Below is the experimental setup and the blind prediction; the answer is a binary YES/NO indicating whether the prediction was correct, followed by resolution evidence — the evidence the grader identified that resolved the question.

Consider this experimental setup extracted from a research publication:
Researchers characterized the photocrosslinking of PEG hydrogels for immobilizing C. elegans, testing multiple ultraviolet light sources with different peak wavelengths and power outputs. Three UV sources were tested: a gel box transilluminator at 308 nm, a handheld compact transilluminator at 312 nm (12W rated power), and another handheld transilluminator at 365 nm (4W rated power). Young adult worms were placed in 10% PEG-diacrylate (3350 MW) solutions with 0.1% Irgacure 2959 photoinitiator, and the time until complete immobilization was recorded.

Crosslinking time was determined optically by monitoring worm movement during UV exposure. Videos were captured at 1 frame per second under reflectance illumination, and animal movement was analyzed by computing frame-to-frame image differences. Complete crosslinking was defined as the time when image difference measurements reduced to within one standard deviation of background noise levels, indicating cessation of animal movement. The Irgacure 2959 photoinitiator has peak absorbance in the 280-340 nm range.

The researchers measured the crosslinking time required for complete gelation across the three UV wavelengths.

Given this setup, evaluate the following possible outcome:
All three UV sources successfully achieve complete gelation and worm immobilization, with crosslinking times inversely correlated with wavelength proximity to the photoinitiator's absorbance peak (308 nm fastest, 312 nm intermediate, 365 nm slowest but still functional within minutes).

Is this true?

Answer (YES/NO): YES